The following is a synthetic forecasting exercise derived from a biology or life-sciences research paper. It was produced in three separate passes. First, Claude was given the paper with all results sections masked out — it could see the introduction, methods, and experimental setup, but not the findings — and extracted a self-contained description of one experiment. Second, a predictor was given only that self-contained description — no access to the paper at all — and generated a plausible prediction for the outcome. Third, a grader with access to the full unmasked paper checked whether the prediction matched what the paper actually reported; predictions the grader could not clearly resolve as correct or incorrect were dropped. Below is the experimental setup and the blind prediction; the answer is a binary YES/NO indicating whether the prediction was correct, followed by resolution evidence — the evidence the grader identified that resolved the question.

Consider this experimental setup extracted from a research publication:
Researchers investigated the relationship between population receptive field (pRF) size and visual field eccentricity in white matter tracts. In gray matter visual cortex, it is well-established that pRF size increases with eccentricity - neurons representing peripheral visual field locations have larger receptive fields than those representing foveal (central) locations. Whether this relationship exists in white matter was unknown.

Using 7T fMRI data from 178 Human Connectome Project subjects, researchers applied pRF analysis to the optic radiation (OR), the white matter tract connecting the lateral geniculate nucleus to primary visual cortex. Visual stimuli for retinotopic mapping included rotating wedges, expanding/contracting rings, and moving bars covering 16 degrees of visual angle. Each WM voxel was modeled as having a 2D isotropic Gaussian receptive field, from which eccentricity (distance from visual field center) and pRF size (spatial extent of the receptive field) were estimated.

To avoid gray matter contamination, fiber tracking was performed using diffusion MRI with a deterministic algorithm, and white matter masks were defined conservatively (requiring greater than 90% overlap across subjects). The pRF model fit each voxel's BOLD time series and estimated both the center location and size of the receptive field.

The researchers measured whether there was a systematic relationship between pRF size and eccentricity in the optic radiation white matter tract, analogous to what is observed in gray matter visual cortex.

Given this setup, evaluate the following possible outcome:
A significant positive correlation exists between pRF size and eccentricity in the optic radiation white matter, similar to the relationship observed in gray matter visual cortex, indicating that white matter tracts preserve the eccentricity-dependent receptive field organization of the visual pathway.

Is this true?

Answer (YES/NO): YES